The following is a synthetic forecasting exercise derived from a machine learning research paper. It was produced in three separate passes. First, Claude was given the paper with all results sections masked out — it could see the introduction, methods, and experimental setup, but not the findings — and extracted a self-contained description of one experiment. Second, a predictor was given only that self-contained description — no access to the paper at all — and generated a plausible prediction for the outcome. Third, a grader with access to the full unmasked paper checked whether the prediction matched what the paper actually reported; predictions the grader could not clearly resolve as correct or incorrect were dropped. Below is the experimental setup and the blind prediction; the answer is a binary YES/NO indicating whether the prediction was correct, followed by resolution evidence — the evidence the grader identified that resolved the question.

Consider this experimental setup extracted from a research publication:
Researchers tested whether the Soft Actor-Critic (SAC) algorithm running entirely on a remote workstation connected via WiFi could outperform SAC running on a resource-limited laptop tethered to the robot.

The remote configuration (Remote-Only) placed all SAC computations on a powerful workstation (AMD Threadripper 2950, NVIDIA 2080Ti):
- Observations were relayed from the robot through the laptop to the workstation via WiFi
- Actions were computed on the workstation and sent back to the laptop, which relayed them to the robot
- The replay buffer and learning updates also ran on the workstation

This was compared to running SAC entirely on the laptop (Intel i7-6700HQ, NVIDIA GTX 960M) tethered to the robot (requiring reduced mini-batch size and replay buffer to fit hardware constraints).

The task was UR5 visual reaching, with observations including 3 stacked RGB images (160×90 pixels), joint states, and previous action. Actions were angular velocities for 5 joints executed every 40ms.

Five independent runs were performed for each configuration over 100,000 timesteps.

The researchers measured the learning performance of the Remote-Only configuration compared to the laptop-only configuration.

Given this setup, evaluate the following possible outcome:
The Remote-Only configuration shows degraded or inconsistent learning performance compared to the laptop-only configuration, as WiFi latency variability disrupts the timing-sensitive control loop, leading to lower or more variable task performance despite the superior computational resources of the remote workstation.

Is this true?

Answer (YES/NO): YES